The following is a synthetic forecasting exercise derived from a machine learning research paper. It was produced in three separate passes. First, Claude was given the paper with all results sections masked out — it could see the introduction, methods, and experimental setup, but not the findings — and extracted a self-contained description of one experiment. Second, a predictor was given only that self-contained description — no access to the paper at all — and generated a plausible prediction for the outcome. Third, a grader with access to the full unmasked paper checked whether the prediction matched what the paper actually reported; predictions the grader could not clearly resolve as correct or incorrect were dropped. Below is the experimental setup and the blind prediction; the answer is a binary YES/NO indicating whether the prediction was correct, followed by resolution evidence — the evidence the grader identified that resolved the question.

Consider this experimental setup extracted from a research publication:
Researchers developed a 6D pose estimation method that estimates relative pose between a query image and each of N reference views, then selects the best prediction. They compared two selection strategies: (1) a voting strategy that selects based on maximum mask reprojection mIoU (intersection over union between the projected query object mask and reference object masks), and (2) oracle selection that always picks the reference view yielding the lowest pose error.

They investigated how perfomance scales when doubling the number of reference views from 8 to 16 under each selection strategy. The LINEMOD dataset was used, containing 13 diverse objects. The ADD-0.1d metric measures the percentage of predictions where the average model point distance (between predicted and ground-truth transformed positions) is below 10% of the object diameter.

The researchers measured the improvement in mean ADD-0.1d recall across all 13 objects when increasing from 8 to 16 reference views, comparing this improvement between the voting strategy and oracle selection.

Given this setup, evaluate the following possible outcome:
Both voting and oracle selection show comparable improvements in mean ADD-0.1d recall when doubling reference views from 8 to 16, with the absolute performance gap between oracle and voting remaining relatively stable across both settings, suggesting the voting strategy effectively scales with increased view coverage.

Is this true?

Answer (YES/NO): NO